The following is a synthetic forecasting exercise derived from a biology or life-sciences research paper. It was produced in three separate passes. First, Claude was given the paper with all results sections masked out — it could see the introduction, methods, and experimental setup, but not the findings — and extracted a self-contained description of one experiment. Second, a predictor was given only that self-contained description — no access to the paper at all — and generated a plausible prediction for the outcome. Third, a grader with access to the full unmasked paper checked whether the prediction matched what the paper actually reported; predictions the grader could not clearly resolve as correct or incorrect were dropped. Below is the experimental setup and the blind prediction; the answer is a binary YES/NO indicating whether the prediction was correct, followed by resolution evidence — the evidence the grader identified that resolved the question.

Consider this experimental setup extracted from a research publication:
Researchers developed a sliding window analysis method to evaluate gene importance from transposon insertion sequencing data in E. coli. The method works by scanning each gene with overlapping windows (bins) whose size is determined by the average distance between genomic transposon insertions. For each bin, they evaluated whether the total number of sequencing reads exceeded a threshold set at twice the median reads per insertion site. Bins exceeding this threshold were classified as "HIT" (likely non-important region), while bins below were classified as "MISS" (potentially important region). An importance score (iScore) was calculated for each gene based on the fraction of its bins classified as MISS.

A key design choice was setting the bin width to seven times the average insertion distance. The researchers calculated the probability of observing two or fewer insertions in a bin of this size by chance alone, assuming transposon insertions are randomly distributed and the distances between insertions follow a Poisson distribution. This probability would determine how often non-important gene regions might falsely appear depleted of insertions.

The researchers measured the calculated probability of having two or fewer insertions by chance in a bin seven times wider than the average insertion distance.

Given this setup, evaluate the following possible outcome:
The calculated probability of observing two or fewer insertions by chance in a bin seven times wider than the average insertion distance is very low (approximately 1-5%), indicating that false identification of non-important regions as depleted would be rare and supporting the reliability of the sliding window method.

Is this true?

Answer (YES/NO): YES